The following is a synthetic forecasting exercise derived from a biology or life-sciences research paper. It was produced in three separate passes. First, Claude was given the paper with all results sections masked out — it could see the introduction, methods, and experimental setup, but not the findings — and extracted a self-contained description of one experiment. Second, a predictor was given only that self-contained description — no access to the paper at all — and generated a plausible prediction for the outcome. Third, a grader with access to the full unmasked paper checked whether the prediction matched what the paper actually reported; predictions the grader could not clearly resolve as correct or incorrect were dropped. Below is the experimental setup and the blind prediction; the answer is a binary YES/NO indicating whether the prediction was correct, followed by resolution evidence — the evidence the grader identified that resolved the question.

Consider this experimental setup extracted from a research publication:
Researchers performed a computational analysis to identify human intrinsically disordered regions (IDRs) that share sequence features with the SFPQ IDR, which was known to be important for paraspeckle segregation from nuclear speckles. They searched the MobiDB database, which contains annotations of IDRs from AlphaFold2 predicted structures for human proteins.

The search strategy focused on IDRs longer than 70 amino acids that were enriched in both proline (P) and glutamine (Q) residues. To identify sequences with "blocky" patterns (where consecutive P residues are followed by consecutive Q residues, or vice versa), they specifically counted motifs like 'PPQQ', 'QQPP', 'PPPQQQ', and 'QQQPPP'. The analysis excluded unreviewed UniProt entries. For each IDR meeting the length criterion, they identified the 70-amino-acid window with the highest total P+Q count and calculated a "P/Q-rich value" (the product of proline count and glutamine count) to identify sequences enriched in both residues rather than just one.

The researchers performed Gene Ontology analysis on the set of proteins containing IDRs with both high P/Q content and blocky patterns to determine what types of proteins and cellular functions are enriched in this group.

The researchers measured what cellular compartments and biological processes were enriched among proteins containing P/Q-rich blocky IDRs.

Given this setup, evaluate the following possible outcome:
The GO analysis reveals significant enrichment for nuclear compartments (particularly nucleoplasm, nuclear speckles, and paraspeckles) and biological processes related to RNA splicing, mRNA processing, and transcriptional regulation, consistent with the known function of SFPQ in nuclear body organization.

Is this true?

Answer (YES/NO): NO